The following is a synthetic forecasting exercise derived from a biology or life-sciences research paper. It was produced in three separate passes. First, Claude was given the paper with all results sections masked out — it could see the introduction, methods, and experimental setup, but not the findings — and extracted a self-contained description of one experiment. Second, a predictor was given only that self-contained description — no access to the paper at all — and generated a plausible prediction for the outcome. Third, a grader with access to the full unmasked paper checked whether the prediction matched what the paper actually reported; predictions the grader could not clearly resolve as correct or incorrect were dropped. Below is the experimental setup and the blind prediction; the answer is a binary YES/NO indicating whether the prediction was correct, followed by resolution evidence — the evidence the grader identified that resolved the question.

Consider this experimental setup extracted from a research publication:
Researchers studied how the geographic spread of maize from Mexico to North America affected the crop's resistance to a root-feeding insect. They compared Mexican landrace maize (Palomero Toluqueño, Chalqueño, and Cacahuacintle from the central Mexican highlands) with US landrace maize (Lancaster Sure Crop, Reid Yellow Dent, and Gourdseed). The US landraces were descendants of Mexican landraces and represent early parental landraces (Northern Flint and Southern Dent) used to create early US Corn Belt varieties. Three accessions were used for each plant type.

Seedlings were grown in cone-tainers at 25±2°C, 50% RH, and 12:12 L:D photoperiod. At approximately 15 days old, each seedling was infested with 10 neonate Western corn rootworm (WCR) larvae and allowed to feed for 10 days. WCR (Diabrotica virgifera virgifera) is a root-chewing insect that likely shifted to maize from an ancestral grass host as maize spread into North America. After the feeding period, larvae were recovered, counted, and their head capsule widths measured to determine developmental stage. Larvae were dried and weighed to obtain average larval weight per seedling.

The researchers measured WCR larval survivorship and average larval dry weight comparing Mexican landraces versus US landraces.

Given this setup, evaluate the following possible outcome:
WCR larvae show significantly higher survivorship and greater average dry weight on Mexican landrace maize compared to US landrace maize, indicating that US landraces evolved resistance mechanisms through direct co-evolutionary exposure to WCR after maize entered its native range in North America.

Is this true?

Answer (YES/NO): NO